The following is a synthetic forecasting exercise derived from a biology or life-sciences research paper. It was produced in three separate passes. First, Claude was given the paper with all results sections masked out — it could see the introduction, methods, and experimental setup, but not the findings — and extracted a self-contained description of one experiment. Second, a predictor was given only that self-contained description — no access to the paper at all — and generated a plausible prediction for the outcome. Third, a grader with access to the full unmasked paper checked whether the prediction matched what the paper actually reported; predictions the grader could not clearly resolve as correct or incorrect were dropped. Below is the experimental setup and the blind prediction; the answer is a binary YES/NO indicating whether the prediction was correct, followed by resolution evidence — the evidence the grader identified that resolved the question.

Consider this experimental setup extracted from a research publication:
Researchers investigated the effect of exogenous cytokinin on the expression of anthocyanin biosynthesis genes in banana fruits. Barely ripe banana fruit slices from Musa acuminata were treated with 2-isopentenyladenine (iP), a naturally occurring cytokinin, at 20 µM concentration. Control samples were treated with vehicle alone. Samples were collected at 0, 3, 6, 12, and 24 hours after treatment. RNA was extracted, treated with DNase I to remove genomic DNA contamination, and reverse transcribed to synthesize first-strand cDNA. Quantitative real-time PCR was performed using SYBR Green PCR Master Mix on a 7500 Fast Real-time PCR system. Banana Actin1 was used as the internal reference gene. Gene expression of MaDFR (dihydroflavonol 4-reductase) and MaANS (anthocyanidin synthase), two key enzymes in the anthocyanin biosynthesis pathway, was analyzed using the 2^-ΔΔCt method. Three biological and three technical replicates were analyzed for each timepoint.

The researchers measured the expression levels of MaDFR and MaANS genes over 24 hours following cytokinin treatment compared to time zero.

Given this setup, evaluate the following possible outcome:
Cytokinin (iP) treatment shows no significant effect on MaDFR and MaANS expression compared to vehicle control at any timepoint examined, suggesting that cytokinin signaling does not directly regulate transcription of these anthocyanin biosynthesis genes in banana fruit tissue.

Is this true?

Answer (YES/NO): NO